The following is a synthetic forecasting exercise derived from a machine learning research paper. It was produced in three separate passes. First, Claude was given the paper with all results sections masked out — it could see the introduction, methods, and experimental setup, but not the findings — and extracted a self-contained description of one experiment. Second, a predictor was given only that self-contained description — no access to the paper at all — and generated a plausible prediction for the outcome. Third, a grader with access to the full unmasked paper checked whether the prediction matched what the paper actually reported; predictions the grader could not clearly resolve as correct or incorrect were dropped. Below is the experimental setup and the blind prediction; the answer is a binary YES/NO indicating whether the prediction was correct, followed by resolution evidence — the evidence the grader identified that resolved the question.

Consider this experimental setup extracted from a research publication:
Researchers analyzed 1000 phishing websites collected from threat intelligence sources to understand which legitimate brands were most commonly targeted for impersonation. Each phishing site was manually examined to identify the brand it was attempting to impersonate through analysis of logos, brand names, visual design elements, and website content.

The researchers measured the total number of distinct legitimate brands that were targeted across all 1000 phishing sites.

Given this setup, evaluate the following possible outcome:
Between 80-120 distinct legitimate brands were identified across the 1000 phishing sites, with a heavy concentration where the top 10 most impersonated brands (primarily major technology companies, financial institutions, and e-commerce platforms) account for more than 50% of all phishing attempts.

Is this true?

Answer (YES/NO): NO